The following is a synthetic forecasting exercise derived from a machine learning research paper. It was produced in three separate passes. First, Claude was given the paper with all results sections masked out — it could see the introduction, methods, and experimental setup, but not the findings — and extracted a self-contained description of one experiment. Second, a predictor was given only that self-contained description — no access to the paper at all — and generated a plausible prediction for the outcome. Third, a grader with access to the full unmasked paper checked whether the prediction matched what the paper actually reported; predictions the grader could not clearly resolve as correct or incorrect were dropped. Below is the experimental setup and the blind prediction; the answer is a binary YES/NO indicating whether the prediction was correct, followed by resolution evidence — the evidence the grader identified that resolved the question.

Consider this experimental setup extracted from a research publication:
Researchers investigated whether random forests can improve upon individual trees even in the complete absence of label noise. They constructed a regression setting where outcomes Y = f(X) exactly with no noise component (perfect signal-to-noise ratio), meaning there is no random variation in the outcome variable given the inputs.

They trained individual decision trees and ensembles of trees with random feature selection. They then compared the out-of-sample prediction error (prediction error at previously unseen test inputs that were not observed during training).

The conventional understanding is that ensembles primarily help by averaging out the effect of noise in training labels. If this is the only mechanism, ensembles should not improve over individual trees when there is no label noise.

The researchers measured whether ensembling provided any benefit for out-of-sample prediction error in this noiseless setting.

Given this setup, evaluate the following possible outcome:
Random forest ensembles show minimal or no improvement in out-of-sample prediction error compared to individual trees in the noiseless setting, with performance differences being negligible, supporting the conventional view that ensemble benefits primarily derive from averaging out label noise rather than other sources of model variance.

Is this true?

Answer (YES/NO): NO